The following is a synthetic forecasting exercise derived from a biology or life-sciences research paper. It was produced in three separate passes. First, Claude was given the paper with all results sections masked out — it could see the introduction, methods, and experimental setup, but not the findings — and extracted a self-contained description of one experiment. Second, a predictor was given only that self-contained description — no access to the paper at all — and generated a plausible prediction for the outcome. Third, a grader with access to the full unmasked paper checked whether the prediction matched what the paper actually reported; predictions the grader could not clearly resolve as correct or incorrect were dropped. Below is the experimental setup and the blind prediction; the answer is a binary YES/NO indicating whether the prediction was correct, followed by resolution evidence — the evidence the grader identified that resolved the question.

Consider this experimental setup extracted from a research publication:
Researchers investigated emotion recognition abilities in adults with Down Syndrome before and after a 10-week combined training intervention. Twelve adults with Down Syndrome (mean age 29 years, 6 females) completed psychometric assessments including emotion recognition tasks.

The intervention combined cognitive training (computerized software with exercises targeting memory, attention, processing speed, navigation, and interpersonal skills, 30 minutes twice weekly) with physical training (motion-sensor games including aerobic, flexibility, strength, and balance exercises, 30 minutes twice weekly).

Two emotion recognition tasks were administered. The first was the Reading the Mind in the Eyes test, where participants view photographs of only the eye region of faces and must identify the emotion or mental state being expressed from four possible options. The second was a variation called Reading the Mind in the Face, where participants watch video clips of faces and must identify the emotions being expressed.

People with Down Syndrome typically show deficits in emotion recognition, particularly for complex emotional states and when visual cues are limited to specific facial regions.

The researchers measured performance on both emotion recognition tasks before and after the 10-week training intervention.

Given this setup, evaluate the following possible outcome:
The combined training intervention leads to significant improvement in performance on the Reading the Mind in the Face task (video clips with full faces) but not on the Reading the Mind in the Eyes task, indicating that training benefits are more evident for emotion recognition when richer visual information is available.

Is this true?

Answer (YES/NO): NO